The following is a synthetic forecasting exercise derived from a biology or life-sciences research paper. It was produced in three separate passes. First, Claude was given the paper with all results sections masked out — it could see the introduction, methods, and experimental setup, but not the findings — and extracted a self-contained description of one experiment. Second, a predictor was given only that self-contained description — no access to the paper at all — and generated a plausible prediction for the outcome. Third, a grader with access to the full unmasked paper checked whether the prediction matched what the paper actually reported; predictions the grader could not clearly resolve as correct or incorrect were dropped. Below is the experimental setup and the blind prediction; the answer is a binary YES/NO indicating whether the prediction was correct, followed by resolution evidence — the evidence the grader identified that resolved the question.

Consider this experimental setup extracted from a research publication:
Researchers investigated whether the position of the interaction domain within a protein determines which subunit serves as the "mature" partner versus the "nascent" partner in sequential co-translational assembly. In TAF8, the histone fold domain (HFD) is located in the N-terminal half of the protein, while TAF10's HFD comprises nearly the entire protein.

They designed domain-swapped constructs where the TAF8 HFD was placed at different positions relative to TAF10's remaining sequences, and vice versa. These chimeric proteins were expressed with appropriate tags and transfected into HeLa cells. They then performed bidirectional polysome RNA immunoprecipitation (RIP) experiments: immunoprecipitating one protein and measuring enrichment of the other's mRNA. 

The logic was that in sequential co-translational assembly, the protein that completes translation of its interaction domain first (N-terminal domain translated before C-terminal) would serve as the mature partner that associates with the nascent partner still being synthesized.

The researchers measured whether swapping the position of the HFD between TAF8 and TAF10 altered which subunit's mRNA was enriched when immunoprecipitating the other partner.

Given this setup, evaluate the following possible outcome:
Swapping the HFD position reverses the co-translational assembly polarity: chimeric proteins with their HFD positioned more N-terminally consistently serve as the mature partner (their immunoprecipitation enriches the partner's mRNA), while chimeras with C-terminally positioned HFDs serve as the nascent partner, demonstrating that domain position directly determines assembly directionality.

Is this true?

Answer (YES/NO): NO